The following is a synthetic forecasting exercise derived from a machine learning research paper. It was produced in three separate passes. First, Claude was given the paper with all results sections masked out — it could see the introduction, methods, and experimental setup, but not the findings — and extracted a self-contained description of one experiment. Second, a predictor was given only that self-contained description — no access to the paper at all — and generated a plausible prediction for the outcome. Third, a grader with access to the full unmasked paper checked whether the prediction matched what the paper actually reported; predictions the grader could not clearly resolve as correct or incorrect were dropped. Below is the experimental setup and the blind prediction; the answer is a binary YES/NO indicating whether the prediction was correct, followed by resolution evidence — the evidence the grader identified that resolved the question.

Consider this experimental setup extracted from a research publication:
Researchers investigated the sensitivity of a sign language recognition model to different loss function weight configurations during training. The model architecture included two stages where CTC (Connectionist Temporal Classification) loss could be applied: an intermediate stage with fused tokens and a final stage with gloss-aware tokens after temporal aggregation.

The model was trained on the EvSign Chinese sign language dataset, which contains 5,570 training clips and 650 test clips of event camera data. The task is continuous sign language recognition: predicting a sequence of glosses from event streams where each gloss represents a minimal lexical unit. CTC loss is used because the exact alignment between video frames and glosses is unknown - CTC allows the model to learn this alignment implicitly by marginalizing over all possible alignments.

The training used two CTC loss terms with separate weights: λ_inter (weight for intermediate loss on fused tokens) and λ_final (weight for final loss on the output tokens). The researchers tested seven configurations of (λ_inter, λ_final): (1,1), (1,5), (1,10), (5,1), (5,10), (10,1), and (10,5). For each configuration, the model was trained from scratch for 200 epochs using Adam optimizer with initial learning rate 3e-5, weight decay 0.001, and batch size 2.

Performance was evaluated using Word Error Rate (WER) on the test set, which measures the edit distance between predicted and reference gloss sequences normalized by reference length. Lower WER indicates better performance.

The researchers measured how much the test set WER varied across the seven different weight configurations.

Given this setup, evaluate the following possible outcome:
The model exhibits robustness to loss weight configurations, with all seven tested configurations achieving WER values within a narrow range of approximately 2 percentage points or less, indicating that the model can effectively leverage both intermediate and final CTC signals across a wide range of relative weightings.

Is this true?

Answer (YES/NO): YES